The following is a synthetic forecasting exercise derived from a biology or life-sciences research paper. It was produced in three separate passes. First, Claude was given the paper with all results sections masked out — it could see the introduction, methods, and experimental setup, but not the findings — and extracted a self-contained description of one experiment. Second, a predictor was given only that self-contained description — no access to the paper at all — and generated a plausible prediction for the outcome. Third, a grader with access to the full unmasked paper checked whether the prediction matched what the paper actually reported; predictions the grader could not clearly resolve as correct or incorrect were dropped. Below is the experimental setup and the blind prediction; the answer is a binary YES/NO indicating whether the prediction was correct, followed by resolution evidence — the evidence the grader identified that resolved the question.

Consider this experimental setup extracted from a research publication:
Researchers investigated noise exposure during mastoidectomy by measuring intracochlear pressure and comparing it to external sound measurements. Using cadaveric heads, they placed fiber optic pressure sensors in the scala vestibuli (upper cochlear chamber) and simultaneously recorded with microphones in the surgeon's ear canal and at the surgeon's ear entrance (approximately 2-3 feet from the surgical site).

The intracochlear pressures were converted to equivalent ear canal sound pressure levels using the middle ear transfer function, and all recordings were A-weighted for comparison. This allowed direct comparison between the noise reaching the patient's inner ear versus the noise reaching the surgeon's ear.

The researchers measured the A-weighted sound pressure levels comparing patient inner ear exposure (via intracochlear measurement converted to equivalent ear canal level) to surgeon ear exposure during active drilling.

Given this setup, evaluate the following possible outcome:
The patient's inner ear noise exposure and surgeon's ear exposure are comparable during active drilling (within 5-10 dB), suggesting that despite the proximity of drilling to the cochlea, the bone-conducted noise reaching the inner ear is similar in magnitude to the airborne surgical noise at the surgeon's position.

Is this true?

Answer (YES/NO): NO